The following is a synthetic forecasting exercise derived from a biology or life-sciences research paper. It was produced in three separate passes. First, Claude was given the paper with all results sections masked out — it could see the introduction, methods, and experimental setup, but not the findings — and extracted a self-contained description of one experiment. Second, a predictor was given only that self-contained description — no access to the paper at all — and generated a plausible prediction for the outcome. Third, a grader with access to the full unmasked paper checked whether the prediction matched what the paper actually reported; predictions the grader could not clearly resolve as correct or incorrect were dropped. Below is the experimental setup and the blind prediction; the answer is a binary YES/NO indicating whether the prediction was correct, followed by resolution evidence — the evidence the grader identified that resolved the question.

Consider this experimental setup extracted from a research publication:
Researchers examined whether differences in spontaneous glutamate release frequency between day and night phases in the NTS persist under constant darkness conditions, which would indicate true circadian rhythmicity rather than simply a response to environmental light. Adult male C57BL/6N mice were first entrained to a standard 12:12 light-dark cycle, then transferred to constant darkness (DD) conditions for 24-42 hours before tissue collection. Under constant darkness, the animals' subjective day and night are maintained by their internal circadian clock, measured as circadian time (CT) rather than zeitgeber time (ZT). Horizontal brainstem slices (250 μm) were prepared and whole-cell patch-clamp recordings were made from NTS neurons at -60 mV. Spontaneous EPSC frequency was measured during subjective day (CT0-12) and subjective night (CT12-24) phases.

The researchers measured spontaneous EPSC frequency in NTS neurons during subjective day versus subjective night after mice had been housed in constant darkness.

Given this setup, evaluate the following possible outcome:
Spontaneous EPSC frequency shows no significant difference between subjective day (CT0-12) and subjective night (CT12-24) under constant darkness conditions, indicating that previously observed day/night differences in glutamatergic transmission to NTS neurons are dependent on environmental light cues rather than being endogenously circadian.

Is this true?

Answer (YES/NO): NO